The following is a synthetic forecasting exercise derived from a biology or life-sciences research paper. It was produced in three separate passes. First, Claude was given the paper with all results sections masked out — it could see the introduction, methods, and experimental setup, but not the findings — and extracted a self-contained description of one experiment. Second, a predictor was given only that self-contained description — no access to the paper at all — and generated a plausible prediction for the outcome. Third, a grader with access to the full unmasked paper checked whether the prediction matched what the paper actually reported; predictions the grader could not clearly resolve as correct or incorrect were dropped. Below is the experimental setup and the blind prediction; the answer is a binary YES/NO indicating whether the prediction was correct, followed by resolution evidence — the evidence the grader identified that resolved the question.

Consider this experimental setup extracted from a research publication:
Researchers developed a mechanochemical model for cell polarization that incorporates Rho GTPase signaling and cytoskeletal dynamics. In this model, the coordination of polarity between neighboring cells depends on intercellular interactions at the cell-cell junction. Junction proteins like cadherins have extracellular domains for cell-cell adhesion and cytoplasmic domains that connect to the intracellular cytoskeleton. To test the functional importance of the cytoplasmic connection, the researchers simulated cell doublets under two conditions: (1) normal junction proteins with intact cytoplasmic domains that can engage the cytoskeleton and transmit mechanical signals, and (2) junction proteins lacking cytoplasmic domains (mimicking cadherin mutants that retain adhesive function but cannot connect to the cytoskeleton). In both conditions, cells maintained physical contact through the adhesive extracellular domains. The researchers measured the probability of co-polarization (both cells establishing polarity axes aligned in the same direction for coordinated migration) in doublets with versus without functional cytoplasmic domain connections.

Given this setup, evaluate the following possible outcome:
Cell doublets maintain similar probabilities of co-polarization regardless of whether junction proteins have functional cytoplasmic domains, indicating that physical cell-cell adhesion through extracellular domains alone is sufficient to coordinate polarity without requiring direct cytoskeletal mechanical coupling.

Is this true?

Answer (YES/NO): NO